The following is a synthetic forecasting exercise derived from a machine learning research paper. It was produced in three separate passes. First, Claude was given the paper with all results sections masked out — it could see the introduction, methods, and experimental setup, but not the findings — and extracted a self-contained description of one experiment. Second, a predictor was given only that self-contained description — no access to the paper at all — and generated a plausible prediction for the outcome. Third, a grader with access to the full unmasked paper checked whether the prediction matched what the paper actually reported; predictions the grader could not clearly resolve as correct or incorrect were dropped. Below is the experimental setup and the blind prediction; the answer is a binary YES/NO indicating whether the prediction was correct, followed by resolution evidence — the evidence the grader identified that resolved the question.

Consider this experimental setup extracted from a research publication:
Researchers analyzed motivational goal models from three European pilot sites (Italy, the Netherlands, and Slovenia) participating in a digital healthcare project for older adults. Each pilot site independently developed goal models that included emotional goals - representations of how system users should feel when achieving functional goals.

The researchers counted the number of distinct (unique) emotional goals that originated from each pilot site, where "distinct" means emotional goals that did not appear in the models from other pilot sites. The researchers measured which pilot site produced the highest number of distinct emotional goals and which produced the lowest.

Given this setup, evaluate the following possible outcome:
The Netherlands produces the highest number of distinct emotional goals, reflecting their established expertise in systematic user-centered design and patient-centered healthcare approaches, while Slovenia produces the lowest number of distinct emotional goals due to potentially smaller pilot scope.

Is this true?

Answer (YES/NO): YES